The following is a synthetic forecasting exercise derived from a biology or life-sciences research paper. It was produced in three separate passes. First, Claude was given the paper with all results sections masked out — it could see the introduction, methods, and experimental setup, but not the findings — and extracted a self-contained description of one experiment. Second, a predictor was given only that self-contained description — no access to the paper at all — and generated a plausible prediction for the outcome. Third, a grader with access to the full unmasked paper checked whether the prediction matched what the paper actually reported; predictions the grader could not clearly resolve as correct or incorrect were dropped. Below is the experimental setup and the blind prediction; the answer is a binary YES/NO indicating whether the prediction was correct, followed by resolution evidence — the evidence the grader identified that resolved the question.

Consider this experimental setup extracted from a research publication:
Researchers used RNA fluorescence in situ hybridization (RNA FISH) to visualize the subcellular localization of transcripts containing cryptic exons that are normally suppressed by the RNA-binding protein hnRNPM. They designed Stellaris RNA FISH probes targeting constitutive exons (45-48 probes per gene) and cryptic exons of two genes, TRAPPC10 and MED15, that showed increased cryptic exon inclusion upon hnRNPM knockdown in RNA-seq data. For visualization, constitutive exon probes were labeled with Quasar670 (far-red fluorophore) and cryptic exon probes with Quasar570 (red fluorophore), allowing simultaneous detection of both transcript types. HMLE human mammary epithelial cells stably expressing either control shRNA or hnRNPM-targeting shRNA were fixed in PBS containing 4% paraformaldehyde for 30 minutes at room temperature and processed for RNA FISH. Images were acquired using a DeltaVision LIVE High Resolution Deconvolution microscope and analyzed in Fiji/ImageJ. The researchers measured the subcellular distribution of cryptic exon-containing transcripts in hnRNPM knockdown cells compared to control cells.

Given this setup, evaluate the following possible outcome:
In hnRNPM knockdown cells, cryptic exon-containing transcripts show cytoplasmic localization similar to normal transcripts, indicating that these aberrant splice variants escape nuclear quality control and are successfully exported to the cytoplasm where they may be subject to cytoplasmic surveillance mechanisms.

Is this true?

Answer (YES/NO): YES